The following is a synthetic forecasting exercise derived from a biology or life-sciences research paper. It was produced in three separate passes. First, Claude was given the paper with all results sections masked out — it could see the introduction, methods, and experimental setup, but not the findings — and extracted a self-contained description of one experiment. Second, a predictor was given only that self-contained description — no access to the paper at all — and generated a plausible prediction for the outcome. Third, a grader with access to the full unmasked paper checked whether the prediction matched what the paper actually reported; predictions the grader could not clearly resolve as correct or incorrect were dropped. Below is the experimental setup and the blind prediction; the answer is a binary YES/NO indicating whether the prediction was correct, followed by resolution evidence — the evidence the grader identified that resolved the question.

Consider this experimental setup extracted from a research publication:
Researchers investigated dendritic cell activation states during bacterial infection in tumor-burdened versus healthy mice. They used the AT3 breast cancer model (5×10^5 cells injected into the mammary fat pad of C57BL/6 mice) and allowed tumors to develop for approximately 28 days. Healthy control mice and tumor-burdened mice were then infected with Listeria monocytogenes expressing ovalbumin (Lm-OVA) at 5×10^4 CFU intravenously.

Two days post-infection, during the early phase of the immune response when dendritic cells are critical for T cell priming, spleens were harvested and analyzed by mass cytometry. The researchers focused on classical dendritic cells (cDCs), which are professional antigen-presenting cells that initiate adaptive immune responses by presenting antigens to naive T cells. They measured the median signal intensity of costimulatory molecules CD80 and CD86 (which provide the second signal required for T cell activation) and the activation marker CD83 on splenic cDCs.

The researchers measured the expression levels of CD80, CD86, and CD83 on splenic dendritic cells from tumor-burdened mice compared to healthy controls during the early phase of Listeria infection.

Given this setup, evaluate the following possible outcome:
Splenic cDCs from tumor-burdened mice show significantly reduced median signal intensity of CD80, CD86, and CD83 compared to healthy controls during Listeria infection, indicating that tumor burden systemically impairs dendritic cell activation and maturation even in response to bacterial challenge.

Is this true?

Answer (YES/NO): YES